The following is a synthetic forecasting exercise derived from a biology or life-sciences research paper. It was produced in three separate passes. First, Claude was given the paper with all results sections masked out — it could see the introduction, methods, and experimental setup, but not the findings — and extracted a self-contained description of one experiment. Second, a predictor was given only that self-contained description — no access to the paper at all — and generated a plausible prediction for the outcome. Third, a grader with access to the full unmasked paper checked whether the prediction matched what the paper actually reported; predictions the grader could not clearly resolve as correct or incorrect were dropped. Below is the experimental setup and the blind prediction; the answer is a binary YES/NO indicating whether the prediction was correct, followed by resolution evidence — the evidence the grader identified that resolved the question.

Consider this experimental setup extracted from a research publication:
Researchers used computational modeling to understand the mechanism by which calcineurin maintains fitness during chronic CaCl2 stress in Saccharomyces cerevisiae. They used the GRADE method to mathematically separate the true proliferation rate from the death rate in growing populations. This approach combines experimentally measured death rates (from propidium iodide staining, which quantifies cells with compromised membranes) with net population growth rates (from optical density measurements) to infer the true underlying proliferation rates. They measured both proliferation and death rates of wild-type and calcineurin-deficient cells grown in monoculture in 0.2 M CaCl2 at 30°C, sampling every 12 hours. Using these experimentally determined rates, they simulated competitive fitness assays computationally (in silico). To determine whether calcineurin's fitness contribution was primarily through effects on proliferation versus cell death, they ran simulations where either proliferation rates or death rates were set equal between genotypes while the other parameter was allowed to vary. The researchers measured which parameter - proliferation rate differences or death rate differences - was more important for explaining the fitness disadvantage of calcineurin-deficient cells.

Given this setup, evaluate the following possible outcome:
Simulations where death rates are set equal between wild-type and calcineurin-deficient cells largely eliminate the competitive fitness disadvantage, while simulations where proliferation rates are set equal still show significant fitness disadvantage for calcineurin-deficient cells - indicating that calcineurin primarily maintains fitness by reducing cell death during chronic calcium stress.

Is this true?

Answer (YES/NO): NO